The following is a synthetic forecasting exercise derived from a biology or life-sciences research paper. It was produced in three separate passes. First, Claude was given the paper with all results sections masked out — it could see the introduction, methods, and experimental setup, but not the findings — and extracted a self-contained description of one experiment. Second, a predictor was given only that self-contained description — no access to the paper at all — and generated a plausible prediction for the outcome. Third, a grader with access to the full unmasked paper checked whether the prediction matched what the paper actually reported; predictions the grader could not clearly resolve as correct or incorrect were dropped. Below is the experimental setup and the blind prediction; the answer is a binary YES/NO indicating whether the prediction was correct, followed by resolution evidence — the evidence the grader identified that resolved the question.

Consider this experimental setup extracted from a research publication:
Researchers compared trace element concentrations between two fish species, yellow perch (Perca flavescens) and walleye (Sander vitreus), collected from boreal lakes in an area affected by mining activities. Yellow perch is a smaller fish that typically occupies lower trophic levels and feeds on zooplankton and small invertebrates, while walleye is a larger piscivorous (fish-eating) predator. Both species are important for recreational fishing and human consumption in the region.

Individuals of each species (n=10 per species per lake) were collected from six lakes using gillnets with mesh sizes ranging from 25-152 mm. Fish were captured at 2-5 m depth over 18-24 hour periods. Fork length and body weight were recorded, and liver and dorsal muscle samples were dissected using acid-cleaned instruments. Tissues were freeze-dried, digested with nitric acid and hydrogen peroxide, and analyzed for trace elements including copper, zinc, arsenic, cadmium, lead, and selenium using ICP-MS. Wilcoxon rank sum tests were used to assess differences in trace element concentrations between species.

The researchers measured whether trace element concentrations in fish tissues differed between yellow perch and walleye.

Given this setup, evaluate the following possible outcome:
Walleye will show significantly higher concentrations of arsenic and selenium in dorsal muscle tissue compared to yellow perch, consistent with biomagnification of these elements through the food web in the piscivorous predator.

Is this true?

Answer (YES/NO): NO